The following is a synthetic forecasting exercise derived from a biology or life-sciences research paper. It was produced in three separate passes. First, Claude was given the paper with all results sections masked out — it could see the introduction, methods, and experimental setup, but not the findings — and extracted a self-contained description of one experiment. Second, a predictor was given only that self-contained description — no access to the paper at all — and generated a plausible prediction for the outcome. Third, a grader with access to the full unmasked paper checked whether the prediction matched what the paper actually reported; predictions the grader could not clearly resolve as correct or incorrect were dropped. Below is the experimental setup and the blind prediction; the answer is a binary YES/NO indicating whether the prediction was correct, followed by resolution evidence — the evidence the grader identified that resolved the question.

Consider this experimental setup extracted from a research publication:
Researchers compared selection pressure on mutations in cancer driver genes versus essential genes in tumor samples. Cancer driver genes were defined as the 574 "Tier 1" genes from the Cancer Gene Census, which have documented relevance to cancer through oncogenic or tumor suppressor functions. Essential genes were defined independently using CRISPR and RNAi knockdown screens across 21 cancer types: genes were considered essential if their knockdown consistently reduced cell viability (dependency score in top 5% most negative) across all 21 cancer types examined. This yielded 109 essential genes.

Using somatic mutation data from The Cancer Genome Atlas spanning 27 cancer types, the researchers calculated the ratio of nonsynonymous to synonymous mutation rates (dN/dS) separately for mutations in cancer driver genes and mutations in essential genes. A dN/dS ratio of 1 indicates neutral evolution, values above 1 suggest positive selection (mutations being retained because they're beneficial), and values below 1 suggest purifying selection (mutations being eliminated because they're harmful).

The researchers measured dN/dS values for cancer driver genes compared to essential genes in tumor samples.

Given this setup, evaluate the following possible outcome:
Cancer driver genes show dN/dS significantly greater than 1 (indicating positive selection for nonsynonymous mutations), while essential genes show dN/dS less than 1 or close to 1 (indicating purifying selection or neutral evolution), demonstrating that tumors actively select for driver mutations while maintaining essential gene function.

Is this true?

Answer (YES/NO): YES